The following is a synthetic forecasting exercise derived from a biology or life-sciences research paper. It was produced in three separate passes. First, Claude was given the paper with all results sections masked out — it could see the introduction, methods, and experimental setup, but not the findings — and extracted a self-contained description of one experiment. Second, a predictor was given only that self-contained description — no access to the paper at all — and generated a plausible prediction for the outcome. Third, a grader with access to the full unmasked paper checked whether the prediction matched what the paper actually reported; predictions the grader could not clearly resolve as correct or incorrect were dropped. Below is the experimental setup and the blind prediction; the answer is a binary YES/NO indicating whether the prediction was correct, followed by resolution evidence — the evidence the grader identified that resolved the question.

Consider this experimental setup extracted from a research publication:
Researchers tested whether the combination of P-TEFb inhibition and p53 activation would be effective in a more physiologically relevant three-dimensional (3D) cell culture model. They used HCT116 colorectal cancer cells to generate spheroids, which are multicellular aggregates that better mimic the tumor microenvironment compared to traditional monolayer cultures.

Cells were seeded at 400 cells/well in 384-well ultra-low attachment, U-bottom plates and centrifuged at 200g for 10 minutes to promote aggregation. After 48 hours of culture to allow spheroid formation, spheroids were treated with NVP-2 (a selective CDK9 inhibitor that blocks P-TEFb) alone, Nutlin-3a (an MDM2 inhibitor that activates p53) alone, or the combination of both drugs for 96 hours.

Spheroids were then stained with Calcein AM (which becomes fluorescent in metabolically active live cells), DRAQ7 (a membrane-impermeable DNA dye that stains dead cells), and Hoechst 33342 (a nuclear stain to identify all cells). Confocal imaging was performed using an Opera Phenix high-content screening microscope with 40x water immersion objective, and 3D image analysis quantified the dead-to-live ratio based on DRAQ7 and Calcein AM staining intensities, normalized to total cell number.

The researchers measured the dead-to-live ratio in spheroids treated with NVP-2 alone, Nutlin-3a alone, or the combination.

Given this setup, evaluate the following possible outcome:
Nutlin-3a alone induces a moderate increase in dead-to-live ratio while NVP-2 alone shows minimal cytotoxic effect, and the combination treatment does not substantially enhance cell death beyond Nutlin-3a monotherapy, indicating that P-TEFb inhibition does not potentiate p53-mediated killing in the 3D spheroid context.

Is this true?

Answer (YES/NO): NO